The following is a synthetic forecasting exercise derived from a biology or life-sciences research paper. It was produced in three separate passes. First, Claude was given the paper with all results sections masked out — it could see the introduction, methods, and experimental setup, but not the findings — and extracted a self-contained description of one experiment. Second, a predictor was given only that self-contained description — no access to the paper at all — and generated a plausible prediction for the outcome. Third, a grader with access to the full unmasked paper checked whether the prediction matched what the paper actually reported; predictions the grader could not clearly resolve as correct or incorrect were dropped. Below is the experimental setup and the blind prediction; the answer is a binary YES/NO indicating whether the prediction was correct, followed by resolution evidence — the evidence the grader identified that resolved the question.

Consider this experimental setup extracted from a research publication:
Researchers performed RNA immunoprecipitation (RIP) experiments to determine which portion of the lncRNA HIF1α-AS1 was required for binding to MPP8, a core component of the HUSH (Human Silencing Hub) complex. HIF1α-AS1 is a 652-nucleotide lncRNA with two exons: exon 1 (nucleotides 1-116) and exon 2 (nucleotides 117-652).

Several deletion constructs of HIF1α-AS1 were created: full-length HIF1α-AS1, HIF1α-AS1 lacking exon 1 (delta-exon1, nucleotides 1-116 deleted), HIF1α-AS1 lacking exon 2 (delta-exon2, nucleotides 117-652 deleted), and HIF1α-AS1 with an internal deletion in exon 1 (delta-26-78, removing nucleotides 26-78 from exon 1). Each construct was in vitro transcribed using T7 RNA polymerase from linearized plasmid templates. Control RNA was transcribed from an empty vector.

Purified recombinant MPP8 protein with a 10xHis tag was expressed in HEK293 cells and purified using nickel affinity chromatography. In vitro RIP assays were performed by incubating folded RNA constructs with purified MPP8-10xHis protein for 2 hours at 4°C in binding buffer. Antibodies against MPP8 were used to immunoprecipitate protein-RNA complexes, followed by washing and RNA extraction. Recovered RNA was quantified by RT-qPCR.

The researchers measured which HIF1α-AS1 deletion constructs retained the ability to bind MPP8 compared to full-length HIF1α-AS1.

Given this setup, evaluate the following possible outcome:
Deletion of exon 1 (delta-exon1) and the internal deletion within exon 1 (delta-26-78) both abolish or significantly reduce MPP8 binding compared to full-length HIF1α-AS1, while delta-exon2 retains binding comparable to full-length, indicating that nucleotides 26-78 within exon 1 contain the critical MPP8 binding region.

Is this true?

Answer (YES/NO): YES